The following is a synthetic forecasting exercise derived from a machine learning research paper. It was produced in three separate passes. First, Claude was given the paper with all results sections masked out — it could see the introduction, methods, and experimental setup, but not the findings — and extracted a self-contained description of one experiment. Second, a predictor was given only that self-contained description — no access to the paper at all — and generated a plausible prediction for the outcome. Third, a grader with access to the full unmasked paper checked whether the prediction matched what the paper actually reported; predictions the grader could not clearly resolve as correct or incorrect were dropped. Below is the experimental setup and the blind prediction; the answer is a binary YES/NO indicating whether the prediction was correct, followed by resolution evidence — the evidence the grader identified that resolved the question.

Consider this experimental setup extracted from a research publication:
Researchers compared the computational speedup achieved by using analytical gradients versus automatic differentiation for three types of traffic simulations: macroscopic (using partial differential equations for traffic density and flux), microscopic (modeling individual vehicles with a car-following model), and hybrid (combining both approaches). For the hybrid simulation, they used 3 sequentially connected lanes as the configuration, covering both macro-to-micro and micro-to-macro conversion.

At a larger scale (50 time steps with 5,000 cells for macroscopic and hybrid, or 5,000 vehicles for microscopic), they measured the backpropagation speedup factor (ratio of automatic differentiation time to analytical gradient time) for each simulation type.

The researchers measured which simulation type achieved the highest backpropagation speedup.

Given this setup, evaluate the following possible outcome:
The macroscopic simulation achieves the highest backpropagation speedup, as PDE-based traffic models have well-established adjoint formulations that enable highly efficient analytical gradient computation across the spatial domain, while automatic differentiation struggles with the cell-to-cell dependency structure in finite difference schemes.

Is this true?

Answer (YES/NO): YES